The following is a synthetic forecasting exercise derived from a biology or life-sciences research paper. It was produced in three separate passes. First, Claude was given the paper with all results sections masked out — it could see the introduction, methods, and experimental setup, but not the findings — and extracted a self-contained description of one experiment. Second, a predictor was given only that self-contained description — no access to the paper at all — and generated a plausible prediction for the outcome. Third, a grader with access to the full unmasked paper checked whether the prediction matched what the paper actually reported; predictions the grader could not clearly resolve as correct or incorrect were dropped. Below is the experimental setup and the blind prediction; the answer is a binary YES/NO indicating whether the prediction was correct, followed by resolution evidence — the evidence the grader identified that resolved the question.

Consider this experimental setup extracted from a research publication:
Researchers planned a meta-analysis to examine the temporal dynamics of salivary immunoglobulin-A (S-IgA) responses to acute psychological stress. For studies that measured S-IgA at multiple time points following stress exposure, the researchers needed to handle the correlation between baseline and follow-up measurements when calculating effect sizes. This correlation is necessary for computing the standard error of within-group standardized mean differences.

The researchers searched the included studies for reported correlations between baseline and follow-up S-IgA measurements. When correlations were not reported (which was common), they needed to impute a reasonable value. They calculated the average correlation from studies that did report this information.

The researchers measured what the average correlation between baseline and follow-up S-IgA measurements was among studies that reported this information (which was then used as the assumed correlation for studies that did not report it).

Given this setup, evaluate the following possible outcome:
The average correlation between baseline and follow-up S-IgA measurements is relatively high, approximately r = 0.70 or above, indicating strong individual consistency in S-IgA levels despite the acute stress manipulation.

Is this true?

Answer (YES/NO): NO